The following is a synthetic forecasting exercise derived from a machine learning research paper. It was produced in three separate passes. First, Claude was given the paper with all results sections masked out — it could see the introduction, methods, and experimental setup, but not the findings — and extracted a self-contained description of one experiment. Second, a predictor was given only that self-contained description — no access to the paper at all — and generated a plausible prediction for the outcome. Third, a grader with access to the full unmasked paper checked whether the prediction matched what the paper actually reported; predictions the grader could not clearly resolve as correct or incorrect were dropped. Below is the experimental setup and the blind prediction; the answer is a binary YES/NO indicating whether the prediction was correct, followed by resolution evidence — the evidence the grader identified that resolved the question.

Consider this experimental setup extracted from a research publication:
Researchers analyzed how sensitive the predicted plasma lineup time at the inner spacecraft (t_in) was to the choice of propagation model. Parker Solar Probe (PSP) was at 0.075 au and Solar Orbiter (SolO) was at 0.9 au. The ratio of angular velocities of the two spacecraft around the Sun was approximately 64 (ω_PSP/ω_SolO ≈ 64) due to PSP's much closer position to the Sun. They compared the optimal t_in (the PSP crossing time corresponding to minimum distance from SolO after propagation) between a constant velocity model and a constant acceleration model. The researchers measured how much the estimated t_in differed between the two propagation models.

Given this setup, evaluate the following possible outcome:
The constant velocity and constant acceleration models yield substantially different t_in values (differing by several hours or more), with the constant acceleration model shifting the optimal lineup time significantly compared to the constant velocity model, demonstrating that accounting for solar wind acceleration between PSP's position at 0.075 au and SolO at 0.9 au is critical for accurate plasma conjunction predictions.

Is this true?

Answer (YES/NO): NO